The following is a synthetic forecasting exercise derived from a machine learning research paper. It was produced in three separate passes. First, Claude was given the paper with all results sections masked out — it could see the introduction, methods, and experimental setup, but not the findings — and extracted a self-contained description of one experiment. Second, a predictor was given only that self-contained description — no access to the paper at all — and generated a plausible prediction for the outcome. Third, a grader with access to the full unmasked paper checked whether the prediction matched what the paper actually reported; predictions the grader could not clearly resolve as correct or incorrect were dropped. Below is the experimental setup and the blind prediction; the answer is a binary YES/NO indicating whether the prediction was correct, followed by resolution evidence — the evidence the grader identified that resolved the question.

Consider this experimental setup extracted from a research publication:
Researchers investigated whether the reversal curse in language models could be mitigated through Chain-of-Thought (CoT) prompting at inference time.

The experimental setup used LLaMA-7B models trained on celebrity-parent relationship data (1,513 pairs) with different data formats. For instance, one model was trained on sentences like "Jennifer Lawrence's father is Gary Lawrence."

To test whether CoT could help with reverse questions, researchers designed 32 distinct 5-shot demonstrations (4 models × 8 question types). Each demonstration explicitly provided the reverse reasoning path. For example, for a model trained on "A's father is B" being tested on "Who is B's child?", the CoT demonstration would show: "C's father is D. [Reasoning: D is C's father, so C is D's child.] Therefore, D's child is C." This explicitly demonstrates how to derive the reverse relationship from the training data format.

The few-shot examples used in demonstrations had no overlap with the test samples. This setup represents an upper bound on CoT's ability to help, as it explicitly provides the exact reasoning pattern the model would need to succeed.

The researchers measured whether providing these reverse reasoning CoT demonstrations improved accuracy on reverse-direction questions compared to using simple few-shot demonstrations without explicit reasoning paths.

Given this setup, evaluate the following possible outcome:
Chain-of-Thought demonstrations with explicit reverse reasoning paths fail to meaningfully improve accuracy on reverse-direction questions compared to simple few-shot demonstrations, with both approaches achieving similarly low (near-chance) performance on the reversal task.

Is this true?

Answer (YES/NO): NO